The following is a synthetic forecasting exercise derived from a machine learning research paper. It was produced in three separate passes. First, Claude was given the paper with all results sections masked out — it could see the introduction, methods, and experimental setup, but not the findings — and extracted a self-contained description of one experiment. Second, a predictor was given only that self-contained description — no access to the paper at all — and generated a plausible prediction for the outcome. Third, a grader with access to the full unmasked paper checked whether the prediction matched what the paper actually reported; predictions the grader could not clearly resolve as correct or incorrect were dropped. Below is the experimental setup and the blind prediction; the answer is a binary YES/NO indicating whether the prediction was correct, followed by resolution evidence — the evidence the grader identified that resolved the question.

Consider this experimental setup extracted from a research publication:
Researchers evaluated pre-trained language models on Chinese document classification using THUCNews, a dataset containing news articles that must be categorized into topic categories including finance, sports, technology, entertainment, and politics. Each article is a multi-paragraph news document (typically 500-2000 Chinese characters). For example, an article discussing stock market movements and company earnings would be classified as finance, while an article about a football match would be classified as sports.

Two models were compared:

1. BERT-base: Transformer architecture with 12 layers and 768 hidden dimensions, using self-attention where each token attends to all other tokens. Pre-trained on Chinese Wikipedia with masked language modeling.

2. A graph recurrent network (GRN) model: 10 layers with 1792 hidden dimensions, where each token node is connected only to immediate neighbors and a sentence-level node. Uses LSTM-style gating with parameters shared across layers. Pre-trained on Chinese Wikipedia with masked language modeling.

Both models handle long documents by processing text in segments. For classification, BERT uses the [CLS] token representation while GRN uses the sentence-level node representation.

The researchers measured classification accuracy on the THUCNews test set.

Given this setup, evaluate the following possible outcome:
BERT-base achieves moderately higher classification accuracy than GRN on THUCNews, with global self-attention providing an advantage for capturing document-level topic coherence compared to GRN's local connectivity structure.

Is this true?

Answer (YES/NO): NO